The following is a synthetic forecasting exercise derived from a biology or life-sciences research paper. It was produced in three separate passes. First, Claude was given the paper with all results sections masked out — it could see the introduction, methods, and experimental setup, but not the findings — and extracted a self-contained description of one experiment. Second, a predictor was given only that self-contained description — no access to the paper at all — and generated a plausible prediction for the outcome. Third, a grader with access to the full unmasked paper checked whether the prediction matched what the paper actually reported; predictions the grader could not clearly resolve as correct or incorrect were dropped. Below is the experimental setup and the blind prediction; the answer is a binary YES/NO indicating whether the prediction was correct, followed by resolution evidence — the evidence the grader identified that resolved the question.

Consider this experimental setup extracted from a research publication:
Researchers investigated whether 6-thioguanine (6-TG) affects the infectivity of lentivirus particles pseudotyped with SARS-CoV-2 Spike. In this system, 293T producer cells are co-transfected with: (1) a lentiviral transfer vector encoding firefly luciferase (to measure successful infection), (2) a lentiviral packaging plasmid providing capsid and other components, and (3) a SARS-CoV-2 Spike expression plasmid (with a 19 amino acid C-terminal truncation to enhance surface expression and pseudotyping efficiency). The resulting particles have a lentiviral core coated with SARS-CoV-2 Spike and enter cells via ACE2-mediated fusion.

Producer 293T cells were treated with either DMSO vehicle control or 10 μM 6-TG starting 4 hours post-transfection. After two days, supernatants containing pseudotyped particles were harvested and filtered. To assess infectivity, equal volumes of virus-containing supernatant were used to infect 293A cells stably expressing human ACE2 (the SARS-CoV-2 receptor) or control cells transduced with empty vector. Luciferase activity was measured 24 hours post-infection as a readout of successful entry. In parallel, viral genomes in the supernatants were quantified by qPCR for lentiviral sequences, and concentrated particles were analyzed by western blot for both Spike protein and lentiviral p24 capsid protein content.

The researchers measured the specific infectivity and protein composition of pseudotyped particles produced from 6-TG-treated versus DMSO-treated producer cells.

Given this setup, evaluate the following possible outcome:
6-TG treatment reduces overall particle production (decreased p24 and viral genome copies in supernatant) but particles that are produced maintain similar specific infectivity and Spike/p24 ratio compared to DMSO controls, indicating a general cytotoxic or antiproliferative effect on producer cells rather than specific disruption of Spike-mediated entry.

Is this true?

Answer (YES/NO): NO